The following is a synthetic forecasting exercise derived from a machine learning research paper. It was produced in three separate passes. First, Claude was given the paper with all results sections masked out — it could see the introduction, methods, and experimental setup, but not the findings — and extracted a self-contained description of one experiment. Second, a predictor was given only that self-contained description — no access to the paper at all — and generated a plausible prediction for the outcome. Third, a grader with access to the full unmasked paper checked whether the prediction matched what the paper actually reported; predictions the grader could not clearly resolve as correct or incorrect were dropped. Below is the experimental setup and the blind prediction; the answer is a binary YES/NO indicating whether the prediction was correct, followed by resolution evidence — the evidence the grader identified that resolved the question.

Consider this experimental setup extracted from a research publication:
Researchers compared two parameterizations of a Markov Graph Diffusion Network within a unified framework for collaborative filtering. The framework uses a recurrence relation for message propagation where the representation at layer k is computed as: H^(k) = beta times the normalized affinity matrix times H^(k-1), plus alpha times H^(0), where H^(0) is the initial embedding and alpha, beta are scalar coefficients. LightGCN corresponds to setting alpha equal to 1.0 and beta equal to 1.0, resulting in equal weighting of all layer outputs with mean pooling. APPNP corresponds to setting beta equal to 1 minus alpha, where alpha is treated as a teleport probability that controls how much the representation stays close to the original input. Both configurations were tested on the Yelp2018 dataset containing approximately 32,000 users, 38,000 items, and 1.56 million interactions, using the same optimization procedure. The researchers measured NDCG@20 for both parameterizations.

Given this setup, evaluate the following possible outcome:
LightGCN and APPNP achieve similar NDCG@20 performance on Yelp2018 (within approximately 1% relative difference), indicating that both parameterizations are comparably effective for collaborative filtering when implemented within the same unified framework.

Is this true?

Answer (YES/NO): NO